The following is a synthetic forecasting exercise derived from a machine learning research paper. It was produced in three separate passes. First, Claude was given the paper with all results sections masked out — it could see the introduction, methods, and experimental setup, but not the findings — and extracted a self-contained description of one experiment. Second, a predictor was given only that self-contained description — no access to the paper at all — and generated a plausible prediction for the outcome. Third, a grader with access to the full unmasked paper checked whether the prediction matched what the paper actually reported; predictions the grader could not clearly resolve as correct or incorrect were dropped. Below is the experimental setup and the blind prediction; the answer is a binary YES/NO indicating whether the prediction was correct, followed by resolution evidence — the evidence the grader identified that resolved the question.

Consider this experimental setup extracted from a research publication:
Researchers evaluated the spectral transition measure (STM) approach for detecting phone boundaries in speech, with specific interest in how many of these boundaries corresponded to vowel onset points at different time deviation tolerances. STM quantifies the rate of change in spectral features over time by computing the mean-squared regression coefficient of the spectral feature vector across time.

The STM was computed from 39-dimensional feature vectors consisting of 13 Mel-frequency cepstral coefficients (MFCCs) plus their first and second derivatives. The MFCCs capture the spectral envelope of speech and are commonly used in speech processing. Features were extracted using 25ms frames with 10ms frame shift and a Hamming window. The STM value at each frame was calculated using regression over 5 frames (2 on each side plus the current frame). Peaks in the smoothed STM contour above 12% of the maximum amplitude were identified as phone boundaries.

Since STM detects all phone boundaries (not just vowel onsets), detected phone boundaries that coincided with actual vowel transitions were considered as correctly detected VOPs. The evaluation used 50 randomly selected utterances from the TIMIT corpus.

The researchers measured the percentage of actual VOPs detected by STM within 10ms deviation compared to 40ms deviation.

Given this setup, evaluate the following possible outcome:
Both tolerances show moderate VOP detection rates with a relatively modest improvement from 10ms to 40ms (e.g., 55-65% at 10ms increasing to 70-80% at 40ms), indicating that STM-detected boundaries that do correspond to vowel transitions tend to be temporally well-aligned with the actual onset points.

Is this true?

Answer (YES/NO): NO